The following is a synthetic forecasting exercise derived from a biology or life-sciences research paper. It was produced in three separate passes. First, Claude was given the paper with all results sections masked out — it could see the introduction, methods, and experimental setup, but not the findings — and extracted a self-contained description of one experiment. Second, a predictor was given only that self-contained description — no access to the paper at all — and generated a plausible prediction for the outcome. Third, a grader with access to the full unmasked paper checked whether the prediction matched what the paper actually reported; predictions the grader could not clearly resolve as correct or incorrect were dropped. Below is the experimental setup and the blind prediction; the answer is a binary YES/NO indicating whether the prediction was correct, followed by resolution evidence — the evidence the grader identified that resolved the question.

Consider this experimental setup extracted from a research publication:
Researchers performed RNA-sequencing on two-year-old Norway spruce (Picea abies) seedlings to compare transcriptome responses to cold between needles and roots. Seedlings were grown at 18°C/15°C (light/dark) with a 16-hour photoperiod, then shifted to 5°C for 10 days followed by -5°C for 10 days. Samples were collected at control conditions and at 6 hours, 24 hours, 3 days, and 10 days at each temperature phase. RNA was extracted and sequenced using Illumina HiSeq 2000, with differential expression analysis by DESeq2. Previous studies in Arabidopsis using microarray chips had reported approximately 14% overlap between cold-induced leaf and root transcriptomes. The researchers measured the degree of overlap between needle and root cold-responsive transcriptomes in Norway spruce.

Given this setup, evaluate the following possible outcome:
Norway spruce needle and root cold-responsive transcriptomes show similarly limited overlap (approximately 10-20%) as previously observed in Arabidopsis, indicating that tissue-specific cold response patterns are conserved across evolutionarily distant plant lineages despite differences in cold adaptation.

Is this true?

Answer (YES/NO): NO